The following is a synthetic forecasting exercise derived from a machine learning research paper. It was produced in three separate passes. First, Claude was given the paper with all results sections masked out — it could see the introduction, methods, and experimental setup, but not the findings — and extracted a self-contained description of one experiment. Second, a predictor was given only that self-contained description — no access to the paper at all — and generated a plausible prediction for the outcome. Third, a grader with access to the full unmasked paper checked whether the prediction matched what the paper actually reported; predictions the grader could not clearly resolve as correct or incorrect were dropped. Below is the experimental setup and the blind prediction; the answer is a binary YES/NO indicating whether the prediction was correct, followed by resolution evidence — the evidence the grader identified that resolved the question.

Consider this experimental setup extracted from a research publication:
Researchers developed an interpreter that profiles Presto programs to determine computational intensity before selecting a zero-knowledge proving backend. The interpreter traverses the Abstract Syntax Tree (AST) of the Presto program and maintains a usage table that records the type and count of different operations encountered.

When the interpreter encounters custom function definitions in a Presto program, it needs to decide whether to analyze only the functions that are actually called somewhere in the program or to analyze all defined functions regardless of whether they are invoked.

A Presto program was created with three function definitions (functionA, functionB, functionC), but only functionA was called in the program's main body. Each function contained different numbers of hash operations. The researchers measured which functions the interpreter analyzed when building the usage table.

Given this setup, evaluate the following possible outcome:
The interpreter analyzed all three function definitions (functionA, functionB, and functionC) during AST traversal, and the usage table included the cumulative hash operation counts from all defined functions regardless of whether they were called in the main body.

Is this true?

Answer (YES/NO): NO